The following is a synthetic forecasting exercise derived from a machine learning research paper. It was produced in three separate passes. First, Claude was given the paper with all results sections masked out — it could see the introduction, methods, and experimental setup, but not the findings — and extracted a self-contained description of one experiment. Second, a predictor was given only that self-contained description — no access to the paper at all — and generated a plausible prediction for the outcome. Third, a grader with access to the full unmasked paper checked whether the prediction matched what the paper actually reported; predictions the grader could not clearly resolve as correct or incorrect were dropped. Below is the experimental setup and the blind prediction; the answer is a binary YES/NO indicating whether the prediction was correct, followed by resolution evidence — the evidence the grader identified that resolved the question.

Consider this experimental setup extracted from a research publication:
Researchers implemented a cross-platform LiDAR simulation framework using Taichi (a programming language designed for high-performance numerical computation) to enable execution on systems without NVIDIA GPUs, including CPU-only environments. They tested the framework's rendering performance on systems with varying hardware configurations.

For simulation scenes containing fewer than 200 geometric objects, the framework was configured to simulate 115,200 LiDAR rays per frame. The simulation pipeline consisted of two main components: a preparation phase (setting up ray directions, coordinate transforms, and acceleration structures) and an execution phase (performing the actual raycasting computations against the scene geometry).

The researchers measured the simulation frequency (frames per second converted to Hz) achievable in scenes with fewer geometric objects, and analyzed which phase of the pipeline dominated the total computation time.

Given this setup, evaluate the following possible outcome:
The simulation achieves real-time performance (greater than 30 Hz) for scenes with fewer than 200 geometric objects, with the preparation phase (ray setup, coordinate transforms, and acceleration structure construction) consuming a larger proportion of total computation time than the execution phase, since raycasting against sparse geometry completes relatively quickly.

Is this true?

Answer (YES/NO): YES